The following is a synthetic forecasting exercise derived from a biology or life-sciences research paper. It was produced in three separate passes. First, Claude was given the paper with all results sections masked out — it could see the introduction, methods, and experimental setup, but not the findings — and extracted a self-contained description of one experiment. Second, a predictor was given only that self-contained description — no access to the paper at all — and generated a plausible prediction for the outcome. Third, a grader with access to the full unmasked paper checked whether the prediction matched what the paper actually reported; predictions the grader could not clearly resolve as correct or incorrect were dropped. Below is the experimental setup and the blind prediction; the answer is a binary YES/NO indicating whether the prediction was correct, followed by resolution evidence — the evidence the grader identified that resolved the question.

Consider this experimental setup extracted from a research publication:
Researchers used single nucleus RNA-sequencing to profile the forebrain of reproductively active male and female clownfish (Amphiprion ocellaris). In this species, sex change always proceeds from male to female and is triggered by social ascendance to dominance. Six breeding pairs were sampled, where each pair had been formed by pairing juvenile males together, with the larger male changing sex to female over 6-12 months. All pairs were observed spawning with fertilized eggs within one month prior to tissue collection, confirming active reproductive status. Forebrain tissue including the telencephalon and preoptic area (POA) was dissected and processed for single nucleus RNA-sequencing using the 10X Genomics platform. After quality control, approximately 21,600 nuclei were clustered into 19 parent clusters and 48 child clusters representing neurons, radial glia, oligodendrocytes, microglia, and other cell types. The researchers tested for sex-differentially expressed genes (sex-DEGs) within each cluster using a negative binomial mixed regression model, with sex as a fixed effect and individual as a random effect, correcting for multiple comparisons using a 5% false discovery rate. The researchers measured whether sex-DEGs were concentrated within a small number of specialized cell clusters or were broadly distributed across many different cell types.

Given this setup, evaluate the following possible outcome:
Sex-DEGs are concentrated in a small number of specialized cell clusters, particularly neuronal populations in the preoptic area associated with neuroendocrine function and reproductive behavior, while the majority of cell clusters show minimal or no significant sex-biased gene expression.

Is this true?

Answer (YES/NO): NO